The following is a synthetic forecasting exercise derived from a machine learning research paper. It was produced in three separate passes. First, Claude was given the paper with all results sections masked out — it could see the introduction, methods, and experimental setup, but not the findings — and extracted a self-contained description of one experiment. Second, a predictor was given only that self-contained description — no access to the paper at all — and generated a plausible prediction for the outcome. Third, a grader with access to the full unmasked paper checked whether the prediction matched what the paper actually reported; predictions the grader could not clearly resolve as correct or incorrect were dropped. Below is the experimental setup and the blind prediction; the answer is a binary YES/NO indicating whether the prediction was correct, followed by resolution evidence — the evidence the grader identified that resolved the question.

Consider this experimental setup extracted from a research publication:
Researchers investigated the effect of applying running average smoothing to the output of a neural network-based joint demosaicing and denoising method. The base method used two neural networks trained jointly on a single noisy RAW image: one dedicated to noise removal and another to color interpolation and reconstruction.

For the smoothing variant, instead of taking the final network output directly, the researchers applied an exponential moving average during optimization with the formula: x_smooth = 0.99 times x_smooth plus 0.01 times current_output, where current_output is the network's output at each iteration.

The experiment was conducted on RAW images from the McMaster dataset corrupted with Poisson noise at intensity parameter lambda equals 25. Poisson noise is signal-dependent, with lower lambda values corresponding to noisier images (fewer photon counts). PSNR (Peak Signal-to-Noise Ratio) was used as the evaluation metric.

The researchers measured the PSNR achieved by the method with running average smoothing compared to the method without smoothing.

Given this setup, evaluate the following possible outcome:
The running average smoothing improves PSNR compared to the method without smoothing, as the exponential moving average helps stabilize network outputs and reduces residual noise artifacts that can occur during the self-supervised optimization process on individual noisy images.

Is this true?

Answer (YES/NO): YES